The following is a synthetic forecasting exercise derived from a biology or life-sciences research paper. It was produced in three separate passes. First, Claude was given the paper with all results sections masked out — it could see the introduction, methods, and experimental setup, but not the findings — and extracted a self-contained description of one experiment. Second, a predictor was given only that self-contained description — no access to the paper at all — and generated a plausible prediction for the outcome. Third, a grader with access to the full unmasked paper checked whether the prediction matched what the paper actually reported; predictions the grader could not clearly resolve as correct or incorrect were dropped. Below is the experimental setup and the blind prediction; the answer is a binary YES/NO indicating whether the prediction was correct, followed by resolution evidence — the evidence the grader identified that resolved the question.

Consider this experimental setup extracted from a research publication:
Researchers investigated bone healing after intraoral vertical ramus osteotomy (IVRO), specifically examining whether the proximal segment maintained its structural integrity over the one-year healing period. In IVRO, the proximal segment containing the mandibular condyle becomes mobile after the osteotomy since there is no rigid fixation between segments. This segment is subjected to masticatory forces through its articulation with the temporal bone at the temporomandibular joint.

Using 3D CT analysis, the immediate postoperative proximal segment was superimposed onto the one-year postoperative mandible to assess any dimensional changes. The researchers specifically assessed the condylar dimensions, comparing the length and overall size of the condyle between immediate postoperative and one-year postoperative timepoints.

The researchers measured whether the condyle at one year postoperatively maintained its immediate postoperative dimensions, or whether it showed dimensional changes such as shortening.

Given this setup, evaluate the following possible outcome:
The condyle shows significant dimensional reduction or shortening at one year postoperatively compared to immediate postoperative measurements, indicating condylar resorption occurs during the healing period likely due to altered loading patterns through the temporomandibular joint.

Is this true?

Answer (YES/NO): NO